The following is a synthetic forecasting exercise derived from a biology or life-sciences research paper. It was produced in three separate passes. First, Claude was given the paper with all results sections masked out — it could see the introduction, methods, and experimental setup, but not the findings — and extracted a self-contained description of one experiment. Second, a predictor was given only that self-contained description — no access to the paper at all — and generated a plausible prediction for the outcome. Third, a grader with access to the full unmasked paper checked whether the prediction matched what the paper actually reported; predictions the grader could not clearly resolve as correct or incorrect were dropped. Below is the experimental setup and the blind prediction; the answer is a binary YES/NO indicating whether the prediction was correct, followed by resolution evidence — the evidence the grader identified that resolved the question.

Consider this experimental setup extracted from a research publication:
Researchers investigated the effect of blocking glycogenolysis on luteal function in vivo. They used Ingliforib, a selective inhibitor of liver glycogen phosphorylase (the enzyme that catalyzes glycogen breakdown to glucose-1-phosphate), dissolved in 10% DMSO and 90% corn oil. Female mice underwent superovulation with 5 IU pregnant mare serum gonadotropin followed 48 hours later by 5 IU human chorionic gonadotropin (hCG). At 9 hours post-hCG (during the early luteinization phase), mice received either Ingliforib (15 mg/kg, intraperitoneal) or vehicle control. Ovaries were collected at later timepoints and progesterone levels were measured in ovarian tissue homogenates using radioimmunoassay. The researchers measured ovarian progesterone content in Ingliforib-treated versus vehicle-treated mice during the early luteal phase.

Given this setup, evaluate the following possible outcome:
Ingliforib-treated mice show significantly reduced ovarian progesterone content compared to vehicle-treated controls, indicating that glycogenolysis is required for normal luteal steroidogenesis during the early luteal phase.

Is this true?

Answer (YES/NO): YES